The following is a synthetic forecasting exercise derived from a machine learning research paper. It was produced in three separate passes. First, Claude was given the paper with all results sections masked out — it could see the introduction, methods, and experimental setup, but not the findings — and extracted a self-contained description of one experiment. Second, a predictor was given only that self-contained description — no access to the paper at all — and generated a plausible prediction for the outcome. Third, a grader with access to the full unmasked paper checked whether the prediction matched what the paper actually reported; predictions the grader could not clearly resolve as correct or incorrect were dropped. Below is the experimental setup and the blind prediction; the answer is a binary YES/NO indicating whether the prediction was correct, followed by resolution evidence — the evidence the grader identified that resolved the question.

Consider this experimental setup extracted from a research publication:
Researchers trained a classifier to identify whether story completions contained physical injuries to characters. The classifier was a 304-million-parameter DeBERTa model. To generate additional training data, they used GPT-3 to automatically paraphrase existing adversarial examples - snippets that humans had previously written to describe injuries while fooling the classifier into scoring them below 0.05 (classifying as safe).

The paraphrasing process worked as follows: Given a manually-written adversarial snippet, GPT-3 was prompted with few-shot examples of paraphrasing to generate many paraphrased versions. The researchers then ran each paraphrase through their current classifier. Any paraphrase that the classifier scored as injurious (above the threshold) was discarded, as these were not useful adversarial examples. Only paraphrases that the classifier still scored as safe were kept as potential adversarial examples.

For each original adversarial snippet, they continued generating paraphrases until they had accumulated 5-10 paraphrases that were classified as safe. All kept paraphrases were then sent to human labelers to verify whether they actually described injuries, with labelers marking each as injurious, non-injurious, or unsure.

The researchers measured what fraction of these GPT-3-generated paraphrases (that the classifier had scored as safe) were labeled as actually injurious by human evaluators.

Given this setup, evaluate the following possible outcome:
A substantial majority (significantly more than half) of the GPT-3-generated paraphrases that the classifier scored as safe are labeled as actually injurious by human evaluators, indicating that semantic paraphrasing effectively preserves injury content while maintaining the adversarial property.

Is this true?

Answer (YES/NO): NO